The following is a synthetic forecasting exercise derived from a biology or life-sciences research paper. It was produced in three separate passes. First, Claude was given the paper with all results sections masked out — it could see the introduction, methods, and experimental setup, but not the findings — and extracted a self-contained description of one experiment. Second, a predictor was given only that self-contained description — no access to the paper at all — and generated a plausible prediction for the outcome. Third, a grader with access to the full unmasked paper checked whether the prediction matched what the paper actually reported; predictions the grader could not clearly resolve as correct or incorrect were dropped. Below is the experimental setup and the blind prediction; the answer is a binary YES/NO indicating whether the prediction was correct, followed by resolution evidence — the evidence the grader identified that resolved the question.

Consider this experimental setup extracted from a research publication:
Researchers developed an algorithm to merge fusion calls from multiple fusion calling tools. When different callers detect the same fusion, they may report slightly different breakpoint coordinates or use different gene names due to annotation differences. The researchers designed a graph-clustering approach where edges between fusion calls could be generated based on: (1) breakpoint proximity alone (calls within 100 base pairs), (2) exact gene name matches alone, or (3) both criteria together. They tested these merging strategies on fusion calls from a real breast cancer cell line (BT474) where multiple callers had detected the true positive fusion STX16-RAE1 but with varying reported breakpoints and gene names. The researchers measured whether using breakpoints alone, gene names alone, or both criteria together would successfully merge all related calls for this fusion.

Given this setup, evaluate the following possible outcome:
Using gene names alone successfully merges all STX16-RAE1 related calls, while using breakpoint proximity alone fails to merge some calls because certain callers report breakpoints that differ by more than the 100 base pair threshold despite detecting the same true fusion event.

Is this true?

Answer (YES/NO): NO